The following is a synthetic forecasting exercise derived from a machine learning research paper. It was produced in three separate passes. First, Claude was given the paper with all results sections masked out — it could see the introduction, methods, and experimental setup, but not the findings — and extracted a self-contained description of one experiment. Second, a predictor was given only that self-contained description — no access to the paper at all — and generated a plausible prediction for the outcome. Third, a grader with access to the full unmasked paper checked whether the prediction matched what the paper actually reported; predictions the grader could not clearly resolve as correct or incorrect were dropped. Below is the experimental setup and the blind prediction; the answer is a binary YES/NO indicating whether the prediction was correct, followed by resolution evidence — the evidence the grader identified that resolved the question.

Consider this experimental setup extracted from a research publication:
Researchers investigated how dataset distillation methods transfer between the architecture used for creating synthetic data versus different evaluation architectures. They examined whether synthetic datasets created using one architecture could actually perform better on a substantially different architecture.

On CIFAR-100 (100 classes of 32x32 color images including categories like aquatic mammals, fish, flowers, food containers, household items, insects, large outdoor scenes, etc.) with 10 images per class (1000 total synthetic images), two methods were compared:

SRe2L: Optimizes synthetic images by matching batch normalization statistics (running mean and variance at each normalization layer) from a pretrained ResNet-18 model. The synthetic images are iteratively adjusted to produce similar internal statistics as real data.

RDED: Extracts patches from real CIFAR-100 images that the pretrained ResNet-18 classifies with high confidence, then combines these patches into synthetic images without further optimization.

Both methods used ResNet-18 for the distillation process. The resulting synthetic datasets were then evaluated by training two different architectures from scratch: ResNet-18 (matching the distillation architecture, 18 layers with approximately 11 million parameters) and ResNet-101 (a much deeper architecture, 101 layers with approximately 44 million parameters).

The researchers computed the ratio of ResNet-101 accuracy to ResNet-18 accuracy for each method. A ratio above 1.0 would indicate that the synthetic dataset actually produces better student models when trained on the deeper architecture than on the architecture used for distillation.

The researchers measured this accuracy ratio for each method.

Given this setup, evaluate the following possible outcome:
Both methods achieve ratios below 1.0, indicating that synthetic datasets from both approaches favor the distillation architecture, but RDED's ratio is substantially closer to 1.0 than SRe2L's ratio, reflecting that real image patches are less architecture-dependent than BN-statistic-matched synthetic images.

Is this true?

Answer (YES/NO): NO